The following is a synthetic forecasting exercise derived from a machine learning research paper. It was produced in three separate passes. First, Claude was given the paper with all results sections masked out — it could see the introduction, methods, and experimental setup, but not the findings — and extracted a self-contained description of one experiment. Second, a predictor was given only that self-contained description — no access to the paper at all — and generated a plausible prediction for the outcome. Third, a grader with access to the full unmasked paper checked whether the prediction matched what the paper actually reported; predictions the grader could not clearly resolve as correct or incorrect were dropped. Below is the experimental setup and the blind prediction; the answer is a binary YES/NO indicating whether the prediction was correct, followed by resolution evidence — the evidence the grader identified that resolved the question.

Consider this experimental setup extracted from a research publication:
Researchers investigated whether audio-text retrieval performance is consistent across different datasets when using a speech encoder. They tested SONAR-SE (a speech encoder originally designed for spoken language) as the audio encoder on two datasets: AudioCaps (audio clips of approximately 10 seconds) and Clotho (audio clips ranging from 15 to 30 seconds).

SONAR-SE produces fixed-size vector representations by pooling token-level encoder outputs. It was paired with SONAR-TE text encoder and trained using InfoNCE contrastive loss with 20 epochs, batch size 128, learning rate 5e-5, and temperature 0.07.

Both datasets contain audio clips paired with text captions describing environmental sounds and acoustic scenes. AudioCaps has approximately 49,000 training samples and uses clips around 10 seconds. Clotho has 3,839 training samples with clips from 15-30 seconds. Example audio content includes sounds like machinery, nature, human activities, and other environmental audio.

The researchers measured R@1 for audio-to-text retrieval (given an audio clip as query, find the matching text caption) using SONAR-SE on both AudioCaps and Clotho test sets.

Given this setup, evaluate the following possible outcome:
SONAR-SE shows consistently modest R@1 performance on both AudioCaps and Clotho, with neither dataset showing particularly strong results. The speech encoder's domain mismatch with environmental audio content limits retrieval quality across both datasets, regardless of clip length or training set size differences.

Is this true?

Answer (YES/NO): NO